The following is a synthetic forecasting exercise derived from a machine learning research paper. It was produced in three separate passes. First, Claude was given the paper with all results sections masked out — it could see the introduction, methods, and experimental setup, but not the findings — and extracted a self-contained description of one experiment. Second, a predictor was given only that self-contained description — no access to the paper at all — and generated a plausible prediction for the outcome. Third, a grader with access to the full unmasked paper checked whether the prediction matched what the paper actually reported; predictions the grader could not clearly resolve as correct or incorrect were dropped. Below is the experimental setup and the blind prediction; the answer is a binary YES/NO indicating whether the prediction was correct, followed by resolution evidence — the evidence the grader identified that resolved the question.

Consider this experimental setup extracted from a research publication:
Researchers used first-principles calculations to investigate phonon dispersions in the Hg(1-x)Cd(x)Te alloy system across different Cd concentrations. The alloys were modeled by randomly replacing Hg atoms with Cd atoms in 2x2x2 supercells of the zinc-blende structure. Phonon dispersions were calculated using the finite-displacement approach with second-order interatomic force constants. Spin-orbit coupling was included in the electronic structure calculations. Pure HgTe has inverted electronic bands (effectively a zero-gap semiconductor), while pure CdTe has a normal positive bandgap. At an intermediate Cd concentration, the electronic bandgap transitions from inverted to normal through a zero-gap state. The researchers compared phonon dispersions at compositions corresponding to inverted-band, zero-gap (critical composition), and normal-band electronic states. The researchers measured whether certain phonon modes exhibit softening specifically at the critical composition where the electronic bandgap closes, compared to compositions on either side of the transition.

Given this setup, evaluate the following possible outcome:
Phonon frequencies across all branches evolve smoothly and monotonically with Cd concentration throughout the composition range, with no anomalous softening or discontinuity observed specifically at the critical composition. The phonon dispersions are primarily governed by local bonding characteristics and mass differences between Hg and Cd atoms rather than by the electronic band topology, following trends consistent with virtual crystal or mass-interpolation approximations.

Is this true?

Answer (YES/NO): NO